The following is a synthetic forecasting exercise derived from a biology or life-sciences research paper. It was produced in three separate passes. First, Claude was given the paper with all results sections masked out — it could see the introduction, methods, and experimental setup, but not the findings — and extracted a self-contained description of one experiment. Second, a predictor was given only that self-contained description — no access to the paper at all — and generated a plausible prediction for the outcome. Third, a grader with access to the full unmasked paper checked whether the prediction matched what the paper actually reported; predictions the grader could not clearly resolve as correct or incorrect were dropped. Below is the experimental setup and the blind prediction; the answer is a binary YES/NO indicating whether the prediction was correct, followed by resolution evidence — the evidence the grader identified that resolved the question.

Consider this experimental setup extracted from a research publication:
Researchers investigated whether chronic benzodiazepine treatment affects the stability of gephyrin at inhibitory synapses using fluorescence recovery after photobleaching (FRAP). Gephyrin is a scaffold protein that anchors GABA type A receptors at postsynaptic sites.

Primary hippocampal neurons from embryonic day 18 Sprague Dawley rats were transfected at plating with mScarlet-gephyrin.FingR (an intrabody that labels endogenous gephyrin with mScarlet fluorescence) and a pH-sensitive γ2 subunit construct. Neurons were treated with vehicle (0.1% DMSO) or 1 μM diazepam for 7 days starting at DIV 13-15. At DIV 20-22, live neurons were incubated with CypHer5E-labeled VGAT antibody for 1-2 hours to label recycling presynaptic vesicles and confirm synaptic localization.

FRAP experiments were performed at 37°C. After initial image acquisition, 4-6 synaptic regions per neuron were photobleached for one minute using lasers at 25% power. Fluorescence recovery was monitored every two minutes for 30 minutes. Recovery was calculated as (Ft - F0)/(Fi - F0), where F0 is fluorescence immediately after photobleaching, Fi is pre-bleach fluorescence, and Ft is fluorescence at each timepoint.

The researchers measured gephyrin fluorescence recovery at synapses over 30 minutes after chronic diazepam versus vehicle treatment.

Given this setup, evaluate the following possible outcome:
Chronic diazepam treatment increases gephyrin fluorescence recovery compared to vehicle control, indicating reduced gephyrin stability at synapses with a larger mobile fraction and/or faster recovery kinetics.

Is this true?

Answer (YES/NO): YES